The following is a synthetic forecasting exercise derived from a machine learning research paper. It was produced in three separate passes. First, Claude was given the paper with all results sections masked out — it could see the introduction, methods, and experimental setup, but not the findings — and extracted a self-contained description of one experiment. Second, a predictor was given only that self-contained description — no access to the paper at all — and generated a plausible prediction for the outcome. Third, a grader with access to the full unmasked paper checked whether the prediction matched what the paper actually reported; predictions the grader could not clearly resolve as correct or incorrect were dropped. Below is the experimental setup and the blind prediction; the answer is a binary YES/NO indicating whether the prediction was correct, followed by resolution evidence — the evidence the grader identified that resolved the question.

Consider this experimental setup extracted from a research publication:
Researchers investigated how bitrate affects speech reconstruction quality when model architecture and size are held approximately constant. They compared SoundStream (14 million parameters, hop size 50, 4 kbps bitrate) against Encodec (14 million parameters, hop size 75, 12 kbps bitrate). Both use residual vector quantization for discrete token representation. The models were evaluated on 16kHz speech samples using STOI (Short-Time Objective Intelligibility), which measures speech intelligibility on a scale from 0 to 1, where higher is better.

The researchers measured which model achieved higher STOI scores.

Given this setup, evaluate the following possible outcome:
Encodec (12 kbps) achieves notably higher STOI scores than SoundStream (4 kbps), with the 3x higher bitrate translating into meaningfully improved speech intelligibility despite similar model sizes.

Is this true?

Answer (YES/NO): NO